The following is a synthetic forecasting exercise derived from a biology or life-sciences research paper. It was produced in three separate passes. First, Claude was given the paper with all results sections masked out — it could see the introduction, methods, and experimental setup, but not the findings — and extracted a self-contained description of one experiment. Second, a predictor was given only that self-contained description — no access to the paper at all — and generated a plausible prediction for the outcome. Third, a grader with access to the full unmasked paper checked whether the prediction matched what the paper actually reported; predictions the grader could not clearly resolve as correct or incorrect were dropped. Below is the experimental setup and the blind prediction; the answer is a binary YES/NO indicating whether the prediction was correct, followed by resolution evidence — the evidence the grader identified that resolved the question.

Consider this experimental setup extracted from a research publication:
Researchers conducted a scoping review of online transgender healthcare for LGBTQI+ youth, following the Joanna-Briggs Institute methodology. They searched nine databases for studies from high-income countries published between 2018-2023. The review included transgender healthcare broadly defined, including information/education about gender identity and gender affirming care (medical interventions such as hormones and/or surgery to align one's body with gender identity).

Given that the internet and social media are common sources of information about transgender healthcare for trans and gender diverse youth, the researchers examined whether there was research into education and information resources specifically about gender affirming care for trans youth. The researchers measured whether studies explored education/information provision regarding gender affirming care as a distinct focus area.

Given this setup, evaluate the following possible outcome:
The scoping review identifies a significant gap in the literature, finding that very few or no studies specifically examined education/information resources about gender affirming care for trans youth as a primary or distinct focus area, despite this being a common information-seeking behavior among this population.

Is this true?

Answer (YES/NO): YES